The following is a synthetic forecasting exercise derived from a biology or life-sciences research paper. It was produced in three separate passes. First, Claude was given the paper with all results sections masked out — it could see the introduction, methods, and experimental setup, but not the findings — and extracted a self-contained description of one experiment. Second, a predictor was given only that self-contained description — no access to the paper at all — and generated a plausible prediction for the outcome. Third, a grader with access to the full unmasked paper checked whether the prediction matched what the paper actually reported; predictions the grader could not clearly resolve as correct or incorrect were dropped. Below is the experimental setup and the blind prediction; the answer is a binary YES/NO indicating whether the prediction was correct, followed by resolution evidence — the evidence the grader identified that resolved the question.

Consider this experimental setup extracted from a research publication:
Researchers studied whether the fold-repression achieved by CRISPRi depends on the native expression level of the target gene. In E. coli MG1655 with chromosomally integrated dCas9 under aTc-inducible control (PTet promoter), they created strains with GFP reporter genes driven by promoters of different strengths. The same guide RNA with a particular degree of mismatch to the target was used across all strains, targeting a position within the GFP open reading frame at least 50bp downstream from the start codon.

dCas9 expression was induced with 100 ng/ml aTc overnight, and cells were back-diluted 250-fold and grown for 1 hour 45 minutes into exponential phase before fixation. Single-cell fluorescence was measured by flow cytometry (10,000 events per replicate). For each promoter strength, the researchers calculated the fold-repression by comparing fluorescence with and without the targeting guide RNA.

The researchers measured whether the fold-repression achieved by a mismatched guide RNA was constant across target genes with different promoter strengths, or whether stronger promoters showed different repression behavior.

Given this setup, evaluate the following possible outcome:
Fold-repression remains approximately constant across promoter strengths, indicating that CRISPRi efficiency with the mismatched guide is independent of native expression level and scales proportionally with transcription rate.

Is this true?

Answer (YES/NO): YES